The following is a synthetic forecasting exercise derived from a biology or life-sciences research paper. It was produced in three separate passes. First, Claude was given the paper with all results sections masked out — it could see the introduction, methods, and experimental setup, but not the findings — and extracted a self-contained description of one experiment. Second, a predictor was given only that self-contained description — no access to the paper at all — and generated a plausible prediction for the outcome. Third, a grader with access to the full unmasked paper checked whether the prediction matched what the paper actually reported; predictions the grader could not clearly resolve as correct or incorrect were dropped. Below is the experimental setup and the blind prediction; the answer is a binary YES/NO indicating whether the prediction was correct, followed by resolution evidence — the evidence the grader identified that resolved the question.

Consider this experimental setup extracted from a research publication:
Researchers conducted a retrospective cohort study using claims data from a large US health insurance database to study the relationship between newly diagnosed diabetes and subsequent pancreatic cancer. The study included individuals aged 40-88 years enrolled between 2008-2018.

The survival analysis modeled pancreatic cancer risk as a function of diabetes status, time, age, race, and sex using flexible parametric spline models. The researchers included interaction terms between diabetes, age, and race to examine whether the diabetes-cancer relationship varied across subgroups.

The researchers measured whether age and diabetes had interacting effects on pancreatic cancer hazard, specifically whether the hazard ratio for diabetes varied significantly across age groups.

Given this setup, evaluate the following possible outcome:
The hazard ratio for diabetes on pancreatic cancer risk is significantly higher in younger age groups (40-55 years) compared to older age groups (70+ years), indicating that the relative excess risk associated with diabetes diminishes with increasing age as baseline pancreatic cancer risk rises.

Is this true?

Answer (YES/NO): YES